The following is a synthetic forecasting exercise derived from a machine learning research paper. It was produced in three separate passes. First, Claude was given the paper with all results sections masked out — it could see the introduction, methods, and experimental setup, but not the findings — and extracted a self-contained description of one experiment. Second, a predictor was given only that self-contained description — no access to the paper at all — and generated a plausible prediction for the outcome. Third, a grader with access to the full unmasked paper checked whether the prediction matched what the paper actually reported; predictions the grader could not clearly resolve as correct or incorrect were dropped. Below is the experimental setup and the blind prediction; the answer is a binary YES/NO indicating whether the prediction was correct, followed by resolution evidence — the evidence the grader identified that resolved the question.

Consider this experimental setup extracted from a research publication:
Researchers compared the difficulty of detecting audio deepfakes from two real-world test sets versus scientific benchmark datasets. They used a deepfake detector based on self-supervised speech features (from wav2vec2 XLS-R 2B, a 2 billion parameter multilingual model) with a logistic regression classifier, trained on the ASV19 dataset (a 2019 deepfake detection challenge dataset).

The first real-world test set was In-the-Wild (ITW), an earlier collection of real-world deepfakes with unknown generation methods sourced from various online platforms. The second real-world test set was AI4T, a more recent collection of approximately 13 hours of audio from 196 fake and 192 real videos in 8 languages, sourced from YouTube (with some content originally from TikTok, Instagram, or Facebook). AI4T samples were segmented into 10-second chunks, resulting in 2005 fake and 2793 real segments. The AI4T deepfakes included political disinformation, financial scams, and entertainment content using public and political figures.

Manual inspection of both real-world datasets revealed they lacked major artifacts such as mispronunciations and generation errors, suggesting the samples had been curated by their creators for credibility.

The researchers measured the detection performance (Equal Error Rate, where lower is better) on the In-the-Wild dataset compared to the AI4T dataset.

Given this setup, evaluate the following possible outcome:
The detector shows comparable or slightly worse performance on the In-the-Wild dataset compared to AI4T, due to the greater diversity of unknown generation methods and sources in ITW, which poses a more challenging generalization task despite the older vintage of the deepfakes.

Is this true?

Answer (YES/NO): NO